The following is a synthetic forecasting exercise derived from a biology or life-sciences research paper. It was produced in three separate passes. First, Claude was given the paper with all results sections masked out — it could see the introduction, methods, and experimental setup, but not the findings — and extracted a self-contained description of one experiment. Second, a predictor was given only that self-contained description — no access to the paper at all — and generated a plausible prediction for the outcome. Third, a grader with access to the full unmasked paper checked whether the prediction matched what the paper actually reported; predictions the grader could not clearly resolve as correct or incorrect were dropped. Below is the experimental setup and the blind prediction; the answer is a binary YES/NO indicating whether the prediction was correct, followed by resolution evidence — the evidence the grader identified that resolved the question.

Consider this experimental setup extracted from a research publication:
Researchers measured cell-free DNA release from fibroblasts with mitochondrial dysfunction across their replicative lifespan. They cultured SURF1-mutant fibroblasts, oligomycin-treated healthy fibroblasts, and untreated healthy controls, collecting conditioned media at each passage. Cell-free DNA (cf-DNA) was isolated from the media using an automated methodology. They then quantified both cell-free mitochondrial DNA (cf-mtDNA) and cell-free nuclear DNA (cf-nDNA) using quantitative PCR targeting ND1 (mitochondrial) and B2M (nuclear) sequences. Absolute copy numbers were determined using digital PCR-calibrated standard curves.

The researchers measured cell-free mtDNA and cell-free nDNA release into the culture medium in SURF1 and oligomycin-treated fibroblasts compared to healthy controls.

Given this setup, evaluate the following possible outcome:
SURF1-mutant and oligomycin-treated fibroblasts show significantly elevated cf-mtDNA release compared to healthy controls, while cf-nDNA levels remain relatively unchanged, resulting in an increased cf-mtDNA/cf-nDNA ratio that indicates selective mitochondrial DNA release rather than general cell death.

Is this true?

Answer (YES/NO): NO